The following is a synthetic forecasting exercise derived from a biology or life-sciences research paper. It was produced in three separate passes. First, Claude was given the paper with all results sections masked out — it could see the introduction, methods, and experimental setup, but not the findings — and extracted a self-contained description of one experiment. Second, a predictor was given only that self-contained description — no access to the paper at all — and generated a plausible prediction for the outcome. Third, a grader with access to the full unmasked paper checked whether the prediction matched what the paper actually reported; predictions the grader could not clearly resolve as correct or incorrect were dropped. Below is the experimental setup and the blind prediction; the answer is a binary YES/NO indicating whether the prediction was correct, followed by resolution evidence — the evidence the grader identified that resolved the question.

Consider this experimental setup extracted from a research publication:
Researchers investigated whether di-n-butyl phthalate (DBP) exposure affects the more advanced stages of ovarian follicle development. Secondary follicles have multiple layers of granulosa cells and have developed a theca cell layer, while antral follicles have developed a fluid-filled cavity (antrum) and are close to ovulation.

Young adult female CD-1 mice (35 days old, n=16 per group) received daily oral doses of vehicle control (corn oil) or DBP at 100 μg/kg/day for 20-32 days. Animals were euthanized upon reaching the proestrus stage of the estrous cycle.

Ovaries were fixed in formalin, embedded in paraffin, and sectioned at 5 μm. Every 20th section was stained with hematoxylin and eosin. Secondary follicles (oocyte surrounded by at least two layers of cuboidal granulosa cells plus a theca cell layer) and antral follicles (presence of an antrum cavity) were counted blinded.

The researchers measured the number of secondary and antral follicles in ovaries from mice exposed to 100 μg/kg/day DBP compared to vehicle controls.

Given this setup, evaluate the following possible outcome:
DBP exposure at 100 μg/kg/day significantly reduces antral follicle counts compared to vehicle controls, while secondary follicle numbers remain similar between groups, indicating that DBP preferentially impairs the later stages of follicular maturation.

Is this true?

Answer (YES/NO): NO